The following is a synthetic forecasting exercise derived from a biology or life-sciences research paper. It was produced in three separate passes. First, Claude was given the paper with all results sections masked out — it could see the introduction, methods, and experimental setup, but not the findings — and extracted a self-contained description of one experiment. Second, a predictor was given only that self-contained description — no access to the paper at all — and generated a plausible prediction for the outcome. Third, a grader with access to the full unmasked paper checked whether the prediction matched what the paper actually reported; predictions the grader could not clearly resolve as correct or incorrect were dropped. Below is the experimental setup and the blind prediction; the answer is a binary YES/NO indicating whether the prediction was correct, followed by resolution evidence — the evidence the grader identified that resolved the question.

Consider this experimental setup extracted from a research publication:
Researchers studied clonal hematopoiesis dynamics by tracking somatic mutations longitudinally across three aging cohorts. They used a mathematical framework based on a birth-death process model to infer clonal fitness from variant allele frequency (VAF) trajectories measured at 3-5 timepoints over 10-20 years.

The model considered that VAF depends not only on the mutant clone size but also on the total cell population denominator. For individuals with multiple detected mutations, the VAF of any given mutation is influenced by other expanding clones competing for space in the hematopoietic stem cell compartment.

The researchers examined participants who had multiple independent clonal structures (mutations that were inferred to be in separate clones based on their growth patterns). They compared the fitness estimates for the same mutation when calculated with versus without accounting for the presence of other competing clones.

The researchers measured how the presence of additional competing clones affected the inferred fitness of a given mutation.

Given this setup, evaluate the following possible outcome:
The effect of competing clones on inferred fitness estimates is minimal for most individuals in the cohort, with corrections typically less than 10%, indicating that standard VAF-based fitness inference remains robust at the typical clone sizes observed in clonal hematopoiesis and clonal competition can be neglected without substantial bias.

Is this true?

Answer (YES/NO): NO